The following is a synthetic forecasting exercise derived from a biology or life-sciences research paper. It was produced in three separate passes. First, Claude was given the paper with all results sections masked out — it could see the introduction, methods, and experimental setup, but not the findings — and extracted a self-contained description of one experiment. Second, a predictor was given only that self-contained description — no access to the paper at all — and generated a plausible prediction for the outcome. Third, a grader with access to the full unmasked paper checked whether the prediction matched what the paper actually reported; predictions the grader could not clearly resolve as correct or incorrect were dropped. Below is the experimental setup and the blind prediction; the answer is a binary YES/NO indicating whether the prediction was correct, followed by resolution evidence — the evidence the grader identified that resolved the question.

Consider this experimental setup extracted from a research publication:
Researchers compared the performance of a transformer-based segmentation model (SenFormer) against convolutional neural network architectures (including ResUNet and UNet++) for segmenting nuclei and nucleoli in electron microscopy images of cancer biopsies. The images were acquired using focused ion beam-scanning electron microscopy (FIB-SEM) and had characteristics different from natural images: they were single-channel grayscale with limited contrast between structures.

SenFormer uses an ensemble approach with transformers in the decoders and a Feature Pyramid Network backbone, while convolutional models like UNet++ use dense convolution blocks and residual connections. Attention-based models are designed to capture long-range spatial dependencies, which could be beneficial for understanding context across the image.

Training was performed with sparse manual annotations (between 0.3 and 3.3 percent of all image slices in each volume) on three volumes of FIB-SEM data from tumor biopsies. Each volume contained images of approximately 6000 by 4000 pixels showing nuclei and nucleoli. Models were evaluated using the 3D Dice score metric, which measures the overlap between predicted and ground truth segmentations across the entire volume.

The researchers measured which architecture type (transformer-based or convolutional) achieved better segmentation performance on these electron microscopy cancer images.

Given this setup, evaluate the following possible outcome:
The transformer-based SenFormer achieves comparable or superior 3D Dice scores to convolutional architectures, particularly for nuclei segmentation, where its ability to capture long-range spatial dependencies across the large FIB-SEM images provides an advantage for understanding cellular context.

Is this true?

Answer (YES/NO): NO